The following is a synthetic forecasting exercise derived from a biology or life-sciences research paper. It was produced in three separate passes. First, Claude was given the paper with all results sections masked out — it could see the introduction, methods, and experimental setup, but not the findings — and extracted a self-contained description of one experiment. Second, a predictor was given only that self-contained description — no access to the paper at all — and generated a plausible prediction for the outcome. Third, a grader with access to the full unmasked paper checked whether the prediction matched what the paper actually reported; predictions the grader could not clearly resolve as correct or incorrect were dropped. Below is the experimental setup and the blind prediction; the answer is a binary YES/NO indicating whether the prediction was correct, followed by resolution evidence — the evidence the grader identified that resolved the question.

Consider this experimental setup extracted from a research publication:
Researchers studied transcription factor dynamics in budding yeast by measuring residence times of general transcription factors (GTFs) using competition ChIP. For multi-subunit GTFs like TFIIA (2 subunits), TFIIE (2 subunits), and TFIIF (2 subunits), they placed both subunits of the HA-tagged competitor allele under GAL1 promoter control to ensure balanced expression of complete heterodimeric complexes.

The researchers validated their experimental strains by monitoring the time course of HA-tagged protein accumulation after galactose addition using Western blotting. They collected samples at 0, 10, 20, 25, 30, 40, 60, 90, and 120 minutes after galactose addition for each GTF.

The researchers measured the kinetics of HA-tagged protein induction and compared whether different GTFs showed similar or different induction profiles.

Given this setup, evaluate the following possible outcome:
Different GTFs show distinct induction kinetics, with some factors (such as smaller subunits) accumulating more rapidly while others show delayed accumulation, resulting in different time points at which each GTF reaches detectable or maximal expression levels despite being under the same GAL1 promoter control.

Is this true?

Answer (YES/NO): NO